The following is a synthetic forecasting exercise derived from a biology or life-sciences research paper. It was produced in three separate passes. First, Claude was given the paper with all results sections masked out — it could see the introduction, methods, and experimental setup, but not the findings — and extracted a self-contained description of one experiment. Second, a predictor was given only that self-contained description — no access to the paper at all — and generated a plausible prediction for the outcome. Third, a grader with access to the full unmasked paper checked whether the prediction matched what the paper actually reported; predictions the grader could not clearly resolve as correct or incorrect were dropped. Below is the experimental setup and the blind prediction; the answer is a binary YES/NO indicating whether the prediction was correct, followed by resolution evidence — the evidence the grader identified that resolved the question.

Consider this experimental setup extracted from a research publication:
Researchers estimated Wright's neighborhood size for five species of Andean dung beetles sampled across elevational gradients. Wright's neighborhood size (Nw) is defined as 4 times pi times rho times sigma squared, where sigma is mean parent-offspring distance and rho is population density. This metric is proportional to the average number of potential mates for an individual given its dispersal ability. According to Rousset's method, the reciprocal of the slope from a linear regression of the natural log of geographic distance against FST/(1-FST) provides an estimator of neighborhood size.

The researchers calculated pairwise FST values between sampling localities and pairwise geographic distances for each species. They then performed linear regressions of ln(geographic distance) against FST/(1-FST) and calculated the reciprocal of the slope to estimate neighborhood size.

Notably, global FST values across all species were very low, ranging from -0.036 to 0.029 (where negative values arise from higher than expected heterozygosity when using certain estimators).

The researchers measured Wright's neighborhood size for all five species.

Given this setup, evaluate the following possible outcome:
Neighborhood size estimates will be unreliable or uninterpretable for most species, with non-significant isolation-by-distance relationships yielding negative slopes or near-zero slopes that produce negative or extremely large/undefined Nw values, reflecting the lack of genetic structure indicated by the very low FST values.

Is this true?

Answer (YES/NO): NO